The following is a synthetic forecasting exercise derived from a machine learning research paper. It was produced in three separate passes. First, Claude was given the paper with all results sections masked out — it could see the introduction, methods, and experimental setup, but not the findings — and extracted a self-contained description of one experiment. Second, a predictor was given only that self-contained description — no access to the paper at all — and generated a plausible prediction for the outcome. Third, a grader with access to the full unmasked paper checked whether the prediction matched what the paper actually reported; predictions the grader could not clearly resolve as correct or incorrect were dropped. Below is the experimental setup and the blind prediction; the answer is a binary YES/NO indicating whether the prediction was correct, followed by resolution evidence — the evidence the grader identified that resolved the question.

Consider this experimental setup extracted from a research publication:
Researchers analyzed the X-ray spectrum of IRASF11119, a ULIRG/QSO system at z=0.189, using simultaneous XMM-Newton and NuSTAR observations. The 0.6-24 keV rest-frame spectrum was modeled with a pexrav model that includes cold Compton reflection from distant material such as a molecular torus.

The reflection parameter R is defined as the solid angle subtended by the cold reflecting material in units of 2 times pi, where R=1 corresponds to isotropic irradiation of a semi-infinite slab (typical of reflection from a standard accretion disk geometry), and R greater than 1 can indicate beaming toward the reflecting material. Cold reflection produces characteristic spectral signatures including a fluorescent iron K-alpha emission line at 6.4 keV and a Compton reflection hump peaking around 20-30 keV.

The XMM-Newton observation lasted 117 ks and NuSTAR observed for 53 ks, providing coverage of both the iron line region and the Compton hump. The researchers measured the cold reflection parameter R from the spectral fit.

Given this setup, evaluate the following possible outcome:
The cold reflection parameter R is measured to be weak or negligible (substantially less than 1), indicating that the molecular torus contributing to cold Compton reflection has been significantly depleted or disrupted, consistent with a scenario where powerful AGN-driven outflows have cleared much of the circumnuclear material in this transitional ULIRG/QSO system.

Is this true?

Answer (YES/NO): NO